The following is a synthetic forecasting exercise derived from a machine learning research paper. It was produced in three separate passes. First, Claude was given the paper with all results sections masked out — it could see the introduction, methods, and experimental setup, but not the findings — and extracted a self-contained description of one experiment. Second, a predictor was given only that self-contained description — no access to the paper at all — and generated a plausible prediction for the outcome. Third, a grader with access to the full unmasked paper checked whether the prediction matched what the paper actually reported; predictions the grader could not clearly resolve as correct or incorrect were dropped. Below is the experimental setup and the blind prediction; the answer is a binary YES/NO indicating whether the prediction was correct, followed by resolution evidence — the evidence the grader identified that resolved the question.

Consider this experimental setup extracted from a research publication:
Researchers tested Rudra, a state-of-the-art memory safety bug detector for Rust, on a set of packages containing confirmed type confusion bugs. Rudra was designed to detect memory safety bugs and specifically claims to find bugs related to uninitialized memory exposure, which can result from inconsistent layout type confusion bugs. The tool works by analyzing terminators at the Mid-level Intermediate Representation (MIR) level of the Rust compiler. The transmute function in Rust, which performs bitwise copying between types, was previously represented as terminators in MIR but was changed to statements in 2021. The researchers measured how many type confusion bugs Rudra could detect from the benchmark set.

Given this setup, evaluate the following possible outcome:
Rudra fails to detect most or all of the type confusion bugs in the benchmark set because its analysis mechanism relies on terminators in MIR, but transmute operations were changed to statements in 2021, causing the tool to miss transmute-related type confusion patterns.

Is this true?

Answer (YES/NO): YES